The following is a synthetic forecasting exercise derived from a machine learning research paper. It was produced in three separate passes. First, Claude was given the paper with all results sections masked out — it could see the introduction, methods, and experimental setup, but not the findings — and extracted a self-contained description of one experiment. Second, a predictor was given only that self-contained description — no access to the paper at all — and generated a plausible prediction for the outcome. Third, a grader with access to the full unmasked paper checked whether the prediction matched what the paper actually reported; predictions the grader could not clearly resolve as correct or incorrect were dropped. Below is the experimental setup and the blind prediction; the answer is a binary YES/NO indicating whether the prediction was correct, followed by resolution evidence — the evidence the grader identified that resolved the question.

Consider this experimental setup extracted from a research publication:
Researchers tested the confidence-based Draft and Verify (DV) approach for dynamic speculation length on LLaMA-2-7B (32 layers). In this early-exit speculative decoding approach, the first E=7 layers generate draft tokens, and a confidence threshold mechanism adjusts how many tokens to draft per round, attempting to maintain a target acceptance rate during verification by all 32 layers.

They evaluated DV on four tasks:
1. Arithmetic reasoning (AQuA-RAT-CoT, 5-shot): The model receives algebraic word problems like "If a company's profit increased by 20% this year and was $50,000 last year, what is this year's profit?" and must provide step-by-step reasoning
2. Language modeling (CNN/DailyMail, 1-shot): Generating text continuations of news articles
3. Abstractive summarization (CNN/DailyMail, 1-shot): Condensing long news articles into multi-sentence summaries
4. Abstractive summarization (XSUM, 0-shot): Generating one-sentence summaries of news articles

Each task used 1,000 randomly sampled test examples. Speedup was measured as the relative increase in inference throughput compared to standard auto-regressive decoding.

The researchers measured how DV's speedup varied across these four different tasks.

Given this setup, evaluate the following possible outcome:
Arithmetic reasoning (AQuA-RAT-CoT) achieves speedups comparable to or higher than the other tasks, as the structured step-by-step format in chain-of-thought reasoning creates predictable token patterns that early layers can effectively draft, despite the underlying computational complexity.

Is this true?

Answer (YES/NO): NO